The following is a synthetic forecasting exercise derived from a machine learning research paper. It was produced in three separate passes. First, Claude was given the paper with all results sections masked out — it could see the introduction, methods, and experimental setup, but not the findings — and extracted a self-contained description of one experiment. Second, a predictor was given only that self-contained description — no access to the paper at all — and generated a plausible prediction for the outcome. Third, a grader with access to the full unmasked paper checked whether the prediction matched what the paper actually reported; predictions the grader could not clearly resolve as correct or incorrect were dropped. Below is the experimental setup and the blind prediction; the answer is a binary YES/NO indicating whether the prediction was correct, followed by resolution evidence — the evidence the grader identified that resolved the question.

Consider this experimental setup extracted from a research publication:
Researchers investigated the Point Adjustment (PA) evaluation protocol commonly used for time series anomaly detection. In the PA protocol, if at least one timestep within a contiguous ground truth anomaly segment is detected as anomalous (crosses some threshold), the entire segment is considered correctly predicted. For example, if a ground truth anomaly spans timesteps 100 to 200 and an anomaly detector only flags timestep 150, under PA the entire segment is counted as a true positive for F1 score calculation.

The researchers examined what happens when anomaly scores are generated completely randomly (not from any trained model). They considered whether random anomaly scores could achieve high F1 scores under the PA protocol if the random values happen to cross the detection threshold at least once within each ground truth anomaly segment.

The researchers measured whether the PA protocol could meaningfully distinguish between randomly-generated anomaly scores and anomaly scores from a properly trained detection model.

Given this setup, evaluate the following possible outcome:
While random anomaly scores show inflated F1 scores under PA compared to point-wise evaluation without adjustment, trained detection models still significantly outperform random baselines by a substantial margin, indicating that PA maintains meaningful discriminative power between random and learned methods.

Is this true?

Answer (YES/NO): NO